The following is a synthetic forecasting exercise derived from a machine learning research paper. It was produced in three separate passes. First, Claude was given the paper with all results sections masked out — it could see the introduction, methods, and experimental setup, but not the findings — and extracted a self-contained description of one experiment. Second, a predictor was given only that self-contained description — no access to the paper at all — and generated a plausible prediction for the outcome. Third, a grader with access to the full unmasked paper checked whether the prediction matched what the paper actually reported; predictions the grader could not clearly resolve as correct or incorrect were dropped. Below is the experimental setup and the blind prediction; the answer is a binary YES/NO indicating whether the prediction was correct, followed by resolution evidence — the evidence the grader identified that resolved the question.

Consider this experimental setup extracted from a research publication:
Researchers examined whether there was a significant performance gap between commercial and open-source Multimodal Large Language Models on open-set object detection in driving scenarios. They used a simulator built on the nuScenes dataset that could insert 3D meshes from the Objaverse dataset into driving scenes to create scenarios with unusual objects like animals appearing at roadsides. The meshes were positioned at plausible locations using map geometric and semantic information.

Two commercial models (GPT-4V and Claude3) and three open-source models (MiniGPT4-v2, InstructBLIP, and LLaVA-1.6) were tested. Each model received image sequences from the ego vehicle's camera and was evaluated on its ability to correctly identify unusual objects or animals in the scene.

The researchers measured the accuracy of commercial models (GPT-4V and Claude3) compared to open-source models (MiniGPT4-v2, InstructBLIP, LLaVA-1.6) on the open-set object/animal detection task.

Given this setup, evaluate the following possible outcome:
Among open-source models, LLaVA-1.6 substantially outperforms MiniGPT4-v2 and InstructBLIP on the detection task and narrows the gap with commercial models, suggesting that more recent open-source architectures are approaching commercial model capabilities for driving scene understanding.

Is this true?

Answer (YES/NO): NO